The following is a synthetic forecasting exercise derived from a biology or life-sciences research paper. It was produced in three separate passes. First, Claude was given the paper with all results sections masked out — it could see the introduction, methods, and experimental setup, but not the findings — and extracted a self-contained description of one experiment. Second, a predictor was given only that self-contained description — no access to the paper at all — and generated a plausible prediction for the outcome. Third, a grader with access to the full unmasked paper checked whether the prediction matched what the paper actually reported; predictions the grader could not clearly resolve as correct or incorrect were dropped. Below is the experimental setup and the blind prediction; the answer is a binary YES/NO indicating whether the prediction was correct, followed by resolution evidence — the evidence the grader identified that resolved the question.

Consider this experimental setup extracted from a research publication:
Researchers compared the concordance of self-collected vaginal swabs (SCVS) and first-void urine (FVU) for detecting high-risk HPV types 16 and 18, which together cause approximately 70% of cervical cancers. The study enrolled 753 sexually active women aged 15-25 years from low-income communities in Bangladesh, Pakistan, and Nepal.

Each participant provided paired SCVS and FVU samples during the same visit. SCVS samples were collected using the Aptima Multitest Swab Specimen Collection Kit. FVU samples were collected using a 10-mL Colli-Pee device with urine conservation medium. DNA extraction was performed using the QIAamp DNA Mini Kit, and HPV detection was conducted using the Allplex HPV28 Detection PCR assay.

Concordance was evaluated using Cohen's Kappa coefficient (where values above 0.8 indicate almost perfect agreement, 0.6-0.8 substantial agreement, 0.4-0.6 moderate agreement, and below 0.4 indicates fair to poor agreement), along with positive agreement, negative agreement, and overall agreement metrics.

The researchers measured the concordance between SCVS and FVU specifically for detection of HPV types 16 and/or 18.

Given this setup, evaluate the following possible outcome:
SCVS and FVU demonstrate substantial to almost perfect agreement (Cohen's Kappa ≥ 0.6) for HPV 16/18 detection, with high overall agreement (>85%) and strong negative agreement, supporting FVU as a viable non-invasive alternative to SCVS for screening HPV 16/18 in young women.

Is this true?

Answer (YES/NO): YES